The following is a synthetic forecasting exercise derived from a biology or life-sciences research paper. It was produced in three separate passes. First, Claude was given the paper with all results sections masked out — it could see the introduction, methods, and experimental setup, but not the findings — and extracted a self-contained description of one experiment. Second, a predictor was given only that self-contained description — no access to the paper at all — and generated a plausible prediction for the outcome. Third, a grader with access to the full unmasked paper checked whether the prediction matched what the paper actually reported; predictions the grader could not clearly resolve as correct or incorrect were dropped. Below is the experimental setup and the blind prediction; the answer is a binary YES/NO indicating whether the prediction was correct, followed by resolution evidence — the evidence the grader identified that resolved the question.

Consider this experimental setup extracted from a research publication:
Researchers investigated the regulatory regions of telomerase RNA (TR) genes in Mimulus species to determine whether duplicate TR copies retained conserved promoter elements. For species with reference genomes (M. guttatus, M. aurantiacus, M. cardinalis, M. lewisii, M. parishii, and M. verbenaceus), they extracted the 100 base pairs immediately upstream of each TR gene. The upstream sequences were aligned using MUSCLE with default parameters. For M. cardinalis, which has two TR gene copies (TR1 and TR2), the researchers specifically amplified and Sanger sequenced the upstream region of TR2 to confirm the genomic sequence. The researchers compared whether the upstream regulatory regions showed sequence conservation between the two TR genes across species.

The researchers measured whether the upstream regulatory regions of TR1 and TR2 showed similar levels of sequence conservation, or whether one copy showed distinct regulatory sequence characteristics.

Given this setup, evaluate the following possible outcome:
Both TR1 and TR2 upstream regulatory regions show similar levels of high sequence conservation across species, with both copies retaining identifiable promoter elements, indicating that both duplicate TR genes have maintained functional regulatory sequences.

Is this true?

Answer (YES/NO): YES